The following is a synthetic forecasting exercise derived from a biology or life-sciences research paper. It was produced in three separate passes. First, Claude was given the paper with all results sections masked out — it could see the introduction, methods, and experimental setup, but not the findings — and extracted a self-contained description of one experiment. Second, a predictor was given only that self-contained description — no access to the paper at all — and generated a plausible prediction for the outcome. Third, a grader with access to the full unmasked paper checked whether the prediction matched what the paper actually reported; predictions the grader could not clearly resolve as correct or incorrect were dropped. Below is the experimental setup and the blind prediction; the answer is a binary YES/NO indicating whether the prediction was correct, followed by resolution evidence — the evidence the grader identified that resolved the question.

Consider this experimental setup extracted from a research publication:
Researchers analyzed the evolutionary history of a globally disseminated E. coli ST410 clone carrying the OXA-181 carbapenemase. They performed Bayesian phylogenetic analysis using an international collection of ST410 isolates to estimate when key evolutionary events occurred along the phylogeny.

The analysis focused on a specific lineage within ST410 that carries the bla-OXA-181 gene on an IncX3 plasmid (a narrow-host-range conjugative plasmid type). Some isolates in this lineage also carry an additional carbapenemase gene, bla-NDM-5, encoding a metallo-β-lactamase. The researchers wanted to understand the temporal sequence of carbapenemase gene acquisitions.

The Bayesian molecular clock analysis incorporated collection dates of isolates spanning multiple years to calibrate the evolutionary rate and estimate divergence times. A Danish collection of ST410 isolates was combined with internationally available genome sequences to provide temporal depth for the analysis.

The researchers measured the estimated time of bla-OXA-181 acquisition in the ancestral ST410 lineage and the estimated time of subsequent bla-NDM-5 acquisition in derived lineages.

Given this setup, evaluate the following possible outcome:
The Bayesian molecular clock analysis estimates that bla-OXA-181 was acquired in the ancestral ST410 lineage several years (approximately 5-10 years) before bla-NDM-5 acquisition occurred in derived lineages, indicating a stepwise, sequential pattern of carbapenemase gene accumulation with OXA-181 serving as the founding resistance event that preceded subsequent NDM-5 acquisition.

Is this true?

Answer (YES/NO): NO